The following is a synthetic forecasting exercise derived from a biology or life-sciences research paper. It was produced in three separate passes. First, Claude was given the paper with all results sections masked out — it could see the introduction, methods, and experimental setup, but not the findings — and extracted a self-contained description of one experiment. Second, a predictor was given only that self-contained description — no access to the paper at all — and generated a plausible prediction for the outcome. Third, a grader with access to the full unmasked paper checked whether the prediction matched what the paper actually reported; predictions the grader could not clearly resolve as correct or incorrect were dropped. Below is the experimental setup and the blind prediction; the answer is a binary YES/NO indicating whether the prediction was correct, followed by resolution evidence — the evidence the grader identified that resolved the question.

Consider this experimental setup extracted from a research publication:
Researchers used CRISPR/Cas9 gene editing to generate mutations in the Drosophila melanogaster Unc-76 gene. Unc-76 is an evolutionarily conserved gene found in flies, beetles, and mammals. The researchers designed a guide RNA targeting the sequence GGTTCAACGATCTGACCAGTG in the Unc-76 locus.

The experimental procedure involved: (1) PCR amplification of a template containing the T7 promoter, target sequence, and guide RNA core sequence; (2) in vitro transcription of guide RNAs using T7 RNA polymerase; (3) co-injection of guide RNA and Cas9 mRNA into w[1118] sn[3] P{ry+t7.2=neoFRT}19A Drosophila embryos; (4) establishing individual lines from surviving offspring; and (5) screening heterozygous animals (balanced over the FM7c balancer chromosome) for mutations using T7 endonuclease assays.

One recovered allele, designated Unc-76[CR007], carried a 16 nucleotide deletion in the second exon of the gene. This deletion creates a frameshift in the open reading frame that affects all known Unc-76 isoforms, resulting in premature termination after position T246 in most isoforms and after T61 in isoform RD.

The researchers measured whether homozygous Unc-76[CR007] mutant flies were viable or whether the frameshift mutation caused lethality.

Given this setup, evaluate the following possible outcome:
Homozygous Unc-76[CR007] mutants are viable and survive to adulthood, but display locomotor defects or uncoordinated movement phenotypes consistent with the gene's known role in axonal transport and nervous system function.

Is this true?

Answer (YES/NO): NO